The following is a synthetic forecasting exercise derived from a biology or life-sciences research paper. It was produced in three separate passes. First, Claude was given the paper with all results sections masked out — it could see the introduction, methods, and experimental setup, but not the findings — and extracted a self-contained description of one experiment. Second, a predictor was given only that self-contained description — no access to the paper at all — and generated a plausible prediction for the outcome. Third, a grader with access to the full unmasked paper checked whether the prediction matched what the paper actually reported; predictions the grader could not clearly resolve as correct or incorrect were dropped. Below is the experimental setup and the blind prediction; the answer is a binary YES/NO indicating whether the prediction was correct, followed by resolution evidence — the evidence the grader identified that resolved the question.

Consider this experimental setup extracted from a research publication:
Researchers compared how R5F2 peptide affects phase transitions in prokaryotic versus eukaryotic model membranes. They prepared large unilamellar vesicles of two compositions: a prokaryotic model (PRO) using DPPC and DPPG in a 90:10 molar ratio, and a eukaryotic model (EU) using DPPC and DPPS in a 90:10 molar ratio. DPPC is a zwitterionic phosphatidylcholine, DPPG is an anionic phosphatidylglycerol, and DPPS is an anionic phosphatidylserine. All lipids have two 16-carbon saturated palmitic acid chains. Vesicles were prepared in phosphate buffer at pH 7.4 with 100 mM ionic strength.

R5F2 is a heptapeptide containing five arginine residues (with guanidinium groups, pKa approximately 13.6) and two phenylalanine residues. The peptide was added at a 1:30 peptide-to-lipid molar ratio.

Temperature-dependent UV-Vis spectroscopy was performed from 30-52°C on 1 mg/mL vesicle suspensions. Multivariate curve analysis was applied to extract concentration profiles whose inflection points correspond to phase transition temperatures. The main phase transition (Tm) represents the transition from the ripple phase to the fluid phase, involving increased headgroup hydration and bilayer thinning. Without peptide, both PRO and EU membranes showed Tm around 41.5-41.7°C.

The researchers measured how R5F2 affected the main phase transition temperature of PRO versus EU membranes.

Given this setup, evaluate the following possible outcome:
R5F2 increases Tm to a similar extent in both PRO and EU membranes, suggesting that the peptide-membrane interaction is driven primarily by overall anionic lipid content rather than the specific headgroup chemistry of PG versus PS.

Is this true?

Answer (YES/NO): NO